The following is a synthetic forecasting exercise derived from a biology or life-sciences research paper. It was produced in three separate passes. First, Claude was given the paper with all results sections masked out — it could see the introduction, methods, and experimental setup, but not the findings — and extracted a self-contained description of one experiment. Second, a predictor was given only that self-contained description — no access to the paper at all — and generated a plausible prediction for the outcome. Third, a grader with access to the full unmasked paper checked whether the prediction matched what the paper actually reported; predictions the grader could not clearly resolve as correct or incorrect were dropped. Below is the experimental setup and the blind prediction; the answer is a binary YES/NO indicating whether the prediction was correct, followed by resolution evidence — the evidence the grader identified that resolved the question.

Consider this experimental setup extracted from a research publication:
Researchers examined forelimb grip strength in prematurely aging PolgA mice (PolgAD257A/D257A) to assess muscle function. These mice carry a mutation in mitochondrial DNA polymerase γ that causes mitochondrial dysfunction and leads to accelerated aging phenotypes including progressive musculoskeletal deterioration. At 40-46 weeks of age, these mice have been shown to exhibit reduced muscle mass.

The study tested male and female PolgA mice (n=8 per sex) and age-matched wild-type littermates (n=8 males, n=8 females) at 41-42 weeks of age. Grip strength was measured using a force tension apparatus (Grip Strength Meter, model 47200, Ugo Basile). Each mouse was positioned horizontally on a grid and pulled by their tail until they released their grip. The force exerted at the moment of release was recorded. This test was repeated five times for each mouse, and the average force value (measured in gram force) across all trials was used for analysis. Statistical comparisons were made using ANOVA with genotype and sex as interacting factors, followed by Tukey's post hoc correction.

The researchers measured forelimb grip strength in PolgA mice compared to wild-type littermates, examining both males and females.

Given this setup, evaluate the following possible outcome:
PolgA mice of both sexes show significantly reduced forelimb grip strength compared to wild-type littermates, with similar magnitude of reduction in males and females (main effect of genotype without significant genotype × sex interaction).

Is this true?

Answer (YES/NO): NO